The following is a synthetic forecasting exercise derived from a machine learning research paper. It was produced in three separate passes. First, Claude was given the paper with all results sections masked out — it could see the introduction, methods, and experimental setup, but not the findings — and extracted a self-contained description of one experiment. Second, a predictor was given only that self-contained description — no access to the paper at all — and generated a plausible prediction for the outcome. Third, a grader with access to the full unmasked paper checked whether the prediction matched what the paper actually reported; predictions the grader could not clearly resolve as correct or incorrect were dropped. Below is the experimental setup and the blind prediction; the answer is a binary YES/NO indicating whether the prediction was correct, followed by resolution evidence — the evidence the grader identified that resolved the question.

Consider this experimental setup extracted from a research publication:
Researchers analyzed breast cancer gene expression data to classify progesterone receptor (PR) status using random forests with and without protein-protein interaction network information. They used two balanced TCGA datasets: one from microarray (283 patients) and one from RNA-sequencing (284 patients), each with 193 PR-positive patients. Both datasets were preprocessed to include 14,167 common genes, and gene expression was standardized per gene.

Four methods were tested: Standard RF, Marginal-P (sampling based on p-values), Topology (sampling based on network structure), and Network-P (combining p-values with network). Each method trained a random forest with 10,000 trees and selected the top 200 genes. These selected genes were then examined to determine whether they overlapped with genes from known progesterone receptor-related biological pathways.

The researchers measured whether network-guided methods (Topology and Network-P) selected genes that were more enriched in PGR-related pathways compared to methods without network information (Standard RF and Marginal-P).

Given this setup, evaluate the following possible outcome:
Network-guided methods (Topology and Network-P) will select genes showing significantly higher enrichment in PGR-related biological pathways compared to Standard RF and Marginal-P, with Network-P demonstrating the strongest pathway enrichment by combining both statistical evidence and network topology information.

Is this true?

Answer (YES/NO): NO